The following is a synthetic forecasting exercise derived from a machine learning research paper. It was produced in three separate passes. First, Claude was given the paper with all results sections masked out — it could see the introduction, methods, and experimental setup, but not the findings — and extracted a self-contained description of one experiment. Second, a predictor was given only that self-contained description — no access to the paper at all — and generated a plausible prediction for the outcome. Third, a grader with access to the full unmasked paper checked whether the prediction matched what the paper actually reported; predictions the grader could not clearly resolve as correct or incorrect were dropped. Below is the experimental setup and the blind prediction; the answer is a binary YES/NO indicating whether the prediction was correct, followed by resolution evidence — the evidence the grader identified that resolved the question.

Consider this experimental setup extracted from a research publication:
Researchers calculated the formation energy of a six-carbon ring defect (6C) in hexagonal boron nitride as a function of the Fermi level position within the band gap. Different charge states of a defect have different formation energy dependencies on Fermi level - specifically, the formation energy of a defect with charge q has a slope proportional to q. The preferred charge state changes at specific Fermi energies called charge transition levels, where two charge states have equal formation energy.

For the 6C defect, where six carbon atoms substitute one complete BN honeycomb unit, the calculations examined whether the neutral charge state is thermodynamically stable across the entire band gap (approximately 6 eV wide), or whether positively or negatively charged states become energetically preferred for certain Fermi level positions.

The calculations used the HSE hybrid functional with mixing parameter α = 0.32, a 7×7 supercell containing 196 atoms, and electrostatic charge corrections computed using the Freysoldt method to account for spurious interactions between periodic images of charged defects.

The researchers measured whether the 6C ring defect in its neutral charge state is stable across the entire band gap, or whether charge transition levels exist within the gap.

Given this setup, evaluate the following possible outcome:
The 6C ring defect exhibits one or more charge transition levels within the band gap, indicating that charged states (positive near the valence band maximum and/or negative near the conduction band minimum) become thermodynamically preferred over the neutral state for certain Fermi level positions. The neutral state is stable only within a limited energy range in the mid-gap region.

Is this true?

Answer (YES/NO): NO